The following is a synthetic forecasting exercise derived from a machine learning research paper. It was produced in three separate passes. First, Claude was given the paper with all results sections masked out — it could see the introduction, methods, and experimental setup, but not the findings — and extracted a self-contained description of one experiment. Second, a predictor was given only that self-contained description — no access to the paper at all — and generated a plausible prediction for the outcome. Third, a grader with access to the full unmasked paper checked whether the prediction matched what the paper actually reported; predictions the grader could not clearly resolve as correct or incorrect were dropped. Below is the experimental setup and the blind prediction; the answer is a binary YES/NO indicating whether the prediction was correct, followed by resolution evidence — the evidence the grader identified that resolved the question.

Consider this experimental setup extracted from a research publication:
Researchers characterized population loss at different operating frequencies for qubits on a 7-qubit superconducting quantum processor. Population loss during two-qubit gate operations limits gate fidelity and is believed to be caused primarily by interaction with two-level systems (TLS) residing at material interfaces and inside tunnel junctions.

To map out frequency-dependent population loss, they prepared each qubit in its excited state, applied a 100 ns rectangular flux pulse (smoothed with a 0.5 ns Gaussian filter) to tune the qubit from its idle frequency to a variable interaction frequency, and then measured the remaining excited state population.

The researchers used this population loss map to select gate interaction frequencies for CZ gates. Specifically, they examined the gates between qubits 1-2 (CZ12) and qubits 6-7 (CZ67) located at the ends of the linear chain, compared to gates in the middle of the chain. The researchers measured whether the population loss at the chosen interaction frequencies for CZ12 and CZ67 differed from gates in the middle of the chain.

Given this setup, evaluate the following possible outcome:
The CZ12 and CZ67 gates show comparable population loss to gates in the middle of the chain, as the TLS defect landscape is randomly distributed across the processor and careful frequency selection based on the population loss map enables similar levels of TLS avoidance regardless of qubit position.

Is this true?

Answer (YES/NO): NO